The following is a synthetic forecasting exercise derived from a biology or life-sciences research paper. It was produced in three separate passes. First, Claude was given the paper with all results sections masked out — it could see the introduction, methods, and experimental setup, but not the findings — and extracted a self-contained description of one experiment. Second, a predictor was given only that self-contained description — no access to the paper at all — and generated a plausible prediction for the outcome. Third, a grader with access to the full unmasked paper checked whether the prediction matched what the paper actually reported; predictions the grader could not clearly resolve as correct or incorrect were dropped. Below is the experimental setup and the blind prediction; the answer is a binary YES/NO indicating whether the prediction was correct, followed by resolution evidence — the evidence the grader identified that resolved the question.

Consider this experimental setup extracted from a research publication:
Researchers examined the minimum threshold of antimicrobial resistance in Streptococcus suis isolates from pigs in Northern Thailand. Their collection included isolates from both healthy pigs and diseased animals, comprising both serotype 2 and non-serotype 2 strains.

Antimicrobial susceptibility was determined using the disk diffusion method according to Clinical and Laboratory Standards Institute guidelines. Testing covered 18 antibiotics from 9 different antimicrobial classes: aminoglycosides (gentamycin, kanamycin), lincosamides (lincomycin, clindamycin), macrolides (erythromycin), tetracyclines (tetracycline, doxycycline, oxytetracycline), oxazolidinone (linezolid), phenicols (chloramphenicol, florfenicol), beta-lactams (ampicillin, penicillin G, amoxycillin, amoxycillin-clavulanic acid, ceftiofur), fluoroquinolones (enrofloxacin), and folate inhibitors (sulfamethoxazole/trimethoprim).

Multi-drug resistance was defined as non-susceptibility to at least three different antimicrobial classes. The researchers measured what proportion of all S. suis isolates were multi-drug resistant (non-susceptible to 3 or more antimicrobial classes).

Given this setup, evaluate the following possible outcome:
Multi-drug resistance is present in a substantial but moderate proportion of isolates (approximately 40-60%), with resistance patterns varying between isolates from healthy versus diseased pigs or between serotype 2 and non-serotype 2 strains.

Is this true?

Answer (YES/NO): NO